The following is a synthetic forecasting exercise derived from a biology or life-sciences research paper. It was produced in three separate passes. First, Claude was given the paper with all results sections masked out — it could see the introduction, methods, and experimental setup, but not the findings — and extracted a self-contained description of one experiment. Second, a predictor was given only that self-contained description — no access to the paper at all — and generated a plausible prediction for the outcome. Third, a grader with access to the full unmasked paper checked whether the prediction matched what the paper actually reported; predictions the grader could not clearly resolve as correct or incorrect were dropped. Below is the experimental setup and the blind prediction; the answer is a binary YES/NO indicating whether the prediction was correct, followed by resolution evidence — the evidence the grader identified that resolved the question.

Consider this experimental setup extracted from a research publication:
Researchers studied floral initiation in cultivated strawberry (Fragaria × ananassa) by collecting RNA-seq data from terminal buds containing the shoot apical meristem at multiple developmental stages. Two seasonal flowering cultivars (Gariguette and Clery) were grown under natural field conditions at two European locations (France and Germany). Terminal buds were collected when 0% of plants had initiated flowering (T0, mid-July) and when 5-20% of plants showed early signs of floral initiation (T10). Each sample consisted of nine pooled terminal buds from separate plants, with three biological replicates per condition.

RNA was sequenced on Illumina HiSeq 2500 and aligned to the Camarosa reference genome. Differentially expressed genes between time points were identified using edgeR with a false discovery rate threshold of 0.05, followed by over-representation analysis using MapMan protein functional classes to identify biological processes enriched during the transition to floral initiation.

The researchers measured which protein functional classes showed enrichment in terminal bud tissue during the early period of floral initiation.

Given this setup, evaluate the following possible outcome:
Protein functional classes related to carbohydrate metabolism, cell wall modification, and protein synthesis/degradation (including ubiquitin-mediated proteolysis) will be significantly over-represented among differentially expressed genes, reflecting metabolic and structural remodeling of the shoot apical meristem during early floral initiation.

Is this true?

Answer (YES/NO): NO